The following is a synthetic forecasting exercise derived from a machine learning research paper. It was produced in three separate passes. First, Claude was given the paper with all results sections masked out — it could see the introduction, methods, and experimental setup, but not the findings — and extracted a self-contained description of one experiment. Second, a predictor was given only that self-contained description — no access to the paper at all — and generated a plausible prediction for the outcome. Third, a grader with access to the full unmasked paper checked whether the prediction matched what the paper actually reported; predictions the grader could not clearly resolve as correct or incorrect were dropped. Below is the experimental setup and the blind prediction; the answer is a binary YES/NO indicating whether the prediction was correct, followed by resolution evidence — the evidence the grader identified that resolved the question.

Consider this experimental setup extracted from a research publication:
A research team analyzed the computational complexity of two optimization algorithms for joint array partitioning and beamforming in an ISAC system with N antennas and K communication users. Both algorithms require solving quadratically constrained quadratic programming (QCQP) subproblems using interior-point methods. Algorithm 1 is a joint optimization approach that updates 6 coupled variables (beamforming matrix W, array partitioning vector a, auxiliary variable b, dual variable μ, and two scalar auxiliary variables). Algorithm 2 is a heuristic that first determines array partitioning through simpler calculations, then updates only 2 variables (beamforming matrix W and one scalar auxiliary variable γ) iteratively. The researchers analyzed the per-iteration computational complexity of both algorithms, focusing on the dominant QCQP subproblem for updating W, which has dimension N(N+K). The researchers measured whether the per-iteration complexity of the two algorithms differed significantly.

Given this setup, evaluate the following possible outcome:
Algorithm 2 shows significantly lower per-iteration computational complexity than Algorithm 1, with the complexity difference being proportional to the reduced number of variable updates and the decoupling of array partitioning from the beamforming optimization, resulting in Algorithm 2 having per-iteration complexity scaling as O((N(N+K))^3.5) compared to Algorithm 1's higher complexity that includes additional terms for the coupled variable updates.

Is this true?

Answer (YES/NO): NO